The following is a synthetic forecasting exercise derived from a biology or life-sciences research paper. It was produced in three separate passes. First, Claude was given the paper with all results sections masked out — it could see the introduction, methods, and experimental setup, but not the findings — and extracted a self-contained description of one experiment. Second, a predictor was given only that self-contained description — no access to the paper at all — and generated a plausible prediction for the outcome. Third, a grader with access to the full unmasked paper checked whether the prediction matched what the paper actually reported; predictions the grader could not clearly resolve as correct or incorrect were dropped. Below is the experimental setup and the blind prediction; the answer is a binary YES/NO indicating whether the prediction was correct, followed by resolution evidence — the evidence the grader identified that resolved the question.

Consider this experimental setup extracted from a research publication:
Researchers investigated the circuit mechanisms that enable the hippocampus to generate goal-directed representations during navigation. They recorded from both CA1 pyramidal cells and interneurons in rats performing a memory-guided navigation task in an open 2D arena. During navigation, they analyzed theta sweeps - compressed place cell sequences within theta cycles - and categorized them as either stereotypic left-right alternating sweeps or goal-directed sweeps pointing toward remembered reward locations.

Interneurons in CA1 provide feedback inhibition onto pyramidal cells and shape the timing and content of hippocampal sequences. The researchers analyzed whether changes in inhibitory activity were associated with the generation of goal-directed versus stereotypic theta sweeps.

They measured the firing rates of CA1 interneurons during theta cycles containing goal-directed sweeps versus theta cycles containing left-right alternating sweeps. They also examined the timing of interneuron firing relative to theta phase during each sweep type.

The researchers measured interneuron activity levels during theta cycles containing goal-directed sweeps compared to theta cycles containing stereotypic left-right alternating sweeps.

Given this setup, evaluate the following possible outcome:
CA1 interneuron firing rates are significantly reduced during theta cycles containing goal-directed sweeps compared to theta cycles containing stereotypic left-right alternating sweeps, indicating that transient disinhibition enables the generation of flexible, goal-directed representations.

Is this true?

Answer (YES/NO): NO